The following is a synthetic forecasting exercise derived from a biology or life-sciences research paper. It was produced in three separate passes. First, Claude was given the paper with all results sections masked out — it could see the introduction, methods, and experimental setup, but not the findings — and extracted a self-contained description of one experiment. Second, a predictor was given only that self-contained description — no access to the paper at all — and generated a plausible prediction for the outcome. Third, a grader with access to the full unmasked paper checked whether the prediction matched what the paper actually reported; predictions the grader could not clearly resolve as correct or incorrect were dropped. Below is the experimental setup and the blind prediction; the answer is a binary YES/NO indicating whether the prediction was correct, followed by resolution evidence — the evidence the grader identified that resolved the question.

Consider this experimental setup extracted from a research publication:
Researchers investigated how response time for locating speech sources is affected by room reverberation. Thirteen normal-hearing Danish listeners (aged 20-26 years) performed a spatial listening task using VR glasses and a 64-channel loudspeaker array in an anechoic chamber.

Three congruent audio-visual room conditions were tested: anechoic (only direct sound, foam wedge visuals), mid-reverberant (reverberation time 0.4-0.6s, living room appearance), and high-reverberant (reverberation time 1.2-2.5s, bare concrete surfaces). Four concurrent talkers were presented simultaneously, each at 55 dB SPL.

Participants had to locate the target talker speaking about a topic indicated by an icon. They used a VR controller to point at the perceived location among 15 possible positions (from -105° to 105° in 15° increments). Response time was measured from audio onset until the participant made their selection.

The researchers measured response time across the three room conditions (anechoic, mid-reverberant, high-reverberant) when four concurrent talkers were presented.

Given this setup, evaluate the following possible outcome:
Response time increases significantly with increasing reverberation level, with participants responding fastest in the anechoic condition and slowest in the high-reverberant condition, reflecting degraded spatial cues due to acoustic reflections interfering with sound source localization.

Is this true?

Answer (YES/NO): NO